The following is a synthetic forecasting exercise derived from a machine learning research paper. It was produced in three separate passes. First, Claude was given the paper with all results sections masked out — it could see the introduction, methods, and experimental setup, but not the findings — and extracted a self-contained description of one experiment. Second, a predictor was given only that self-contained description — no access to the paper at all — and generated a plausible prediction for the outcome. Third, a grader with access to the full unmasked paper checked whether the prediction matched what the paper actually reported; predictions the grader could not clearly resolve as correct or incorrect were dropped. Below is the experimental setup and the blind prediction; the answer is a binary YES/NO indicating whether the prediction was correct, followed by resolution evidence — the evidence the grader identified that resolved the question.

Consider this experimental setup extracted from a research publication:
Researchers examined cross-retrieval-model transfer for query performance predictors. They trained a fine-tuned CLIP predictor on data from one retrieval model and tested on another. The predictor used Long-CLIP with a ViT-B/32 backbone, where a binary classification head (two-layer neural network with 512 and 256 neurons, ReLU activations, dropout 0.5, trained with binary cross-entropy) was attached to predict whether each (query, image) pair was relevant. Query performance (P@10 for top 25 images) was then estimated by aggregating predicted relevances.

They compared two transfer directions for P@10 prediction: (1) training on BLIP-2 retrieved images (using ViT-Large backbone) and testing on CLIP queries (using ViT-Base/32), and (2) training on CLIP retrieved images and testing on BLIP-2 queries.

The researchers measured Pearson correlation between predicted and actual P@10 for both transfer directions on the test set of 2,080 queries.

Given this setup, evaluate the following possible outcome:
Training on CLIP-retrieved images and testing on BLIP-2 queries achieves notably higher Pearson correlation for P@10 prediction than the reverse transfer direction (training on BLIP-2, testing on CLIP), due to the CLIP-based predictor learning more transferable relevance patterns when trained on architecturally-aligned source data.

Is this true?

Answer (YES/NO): NO